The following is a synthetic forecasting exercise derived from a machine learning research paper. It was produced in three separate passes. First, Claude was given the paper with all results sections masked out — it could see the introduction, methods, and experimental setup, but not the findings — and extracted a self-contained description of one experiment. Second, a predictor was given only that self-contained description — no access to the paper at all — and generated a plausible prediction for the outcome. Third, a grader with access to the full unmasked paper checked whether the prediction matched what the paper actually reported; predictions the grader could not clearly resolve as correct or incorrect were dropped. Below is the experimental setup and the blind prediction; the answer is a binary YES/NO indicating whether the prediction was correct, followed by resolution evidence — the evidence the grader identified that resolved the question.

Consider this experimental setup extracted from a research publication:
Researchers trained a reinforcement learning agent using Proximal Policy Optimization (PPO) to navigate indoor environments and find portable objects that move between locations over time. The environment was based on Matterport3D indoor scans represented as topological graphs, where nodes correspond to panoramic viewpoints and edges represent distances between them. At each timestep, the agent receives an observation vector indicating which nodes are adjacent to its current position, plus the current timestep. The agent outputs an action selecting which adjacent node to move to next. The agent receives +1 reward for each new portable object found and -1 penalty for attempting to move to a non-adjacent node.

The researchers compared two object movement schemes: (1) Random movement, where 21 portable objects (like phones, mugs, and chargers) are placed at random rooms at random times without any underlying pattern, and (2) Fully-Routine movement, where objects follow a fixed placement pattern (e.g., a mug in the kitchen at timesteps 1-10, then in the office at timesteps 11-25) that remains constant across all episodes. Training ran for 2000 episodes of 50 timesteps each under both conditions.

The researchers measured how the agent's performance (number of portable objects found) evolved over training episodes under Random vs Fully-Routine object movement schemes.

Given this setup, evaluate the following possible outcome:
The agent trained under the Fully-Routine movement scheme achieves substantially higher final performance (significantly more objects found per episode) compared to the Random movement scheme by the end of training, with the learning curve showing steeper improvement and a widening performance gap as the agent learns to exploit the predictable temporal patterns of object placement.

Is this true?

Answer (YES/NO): NO